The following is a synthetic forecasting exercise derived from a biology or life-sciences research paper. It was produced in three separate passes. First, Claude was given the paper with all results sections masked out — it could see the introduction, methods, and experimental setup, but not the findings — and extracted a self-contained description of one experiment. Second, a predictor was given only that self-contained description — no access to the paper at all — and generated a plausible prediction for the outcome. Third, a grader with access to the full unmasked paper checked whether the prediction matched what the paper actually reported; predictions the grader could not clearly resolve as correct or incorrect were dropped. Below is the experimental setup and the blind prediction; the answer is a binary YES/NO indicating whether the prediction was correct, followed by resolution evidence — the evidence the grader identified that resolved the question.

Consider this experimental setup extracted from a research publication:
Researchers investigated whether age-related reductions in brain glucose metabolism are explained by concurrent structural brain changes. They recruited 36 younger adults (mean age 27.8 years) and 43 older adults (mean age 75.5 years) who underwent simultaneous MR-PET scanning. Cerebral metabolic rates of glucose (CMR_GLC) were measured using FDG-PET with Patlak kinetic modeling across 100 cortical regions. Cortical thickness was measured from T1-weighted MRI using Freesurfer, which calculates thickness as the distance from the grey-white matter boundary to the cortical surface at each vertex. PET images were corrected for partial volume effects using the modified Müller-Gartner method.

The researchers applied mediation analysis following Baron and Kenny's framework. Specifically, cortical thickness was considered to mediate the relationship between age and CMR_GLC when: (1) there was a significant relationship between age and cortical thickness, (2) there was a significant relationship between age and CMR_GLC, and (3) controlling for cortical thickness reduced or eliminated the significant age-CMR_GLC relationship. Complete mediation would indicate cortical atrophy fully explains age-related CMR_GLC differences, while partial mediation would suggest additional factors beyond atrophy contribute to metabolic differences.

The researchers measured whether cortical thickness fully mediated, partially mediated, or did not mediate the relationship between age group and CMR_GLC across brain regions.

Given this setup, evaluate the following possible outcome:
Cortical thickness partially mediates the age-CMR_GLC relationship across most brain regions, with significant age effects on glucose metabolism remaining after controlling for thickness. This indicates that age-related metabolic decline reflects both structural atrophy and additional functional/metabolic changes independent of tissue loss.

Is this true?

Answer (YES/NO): YES